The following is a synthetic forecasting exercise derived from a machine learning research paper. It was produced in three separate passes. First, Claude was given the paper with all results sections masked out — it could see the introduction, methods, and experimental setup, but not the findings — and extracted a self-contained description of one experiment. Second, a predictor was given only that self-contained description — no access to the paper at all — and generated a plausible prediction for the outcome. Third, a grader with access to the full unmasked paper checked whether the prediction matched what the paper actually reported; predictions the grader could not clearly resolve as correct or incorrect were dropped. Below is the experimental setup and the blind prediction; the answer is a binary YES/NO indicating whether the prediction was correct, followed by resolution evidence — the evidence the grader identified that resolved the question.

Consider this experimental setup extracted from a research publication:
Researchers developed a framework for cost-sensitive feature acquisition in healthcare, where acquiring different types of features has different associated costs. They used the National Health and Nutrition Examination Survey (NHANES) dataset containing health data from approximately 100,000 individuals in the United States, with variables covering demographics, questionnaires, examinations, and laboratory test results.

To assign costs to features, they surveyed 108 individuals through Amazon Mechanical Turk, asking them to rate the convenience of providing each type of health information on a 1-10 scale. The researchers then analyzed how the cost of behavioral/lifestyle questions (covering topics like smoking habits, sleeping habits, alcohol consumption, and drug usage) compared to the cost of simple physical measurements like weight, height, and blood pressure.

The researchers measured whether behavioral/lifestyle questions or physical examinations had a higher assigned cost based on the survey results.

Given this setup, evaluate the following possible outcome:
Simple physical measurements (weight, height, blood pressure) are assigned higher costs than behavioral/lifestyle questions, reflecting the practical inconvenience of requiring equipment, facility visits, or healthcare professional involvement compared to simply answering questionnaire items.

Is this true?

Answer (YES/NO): YES